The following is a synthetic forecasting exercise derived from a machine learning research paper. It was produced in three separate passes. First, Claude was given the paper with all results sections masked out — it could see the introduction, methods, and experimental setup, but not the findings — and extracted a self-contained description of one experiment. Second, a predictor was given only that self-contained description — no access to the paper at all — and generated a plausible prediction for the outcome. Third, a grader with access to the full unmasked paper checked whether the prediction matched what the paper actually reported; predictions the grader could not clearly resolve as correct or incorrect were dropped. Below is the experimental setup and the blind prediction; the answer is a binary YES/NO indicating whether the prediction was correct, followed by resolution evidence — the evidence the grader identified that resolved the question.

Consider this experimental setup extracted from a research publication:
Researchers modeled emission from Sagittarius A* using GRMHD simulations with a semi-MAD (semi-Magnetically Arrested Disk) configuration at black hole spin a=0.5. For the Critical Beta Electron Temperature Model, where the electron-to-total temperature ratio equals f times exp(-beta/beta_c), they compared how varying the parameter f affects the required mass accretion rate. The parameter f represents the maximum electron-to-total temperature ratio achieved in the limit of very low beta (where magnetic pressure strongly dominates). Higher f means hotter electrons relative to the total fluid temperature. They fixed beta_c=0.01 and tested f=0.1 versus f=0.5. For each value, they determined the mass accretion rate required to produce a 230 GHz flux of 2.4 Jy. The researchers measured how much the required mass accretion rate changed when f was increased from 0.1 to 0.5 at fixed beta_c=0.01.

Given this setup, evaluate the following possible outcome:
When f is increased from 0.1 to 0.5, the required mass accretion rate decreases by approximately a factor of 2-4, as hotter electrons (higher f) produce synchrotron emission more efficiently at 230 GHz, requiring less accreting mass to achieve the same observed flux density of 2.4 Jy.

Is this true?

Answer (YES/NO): NO